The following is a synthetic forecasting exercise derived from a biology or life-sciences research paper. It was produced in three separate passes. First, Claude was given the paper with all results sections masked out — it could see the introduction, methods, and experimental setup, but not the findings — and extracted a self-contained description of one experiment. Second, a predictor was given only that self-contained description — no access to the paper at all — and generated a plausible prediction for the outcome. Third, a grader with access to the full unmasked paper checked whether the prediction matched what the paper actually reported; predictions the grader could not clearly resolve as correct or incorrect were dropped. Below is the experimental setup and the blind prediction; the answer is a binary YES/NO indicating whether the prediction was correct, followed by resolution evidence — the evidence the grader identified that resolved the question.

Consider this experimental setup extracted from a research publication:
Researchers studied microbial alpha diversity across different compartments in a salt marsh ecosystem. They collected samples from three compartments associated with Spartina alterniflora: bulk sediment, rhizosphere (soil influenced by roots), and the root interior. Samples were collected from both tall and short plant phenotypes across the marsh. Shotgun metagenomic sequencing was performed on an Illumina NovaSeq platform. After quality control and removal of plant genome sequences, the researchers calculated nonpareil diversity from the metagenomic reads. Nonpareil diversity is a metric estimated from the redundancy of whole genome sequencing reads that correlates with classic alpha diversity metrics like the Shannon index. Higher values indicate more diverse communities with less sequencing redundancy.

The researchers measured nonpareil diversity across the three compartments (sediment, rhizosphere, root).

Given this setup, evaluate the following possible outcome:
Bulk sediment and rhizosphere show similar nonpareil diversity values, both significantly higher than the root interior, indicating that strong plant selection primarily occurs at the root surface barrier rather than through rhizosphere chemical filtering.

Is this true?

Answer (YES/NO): NO